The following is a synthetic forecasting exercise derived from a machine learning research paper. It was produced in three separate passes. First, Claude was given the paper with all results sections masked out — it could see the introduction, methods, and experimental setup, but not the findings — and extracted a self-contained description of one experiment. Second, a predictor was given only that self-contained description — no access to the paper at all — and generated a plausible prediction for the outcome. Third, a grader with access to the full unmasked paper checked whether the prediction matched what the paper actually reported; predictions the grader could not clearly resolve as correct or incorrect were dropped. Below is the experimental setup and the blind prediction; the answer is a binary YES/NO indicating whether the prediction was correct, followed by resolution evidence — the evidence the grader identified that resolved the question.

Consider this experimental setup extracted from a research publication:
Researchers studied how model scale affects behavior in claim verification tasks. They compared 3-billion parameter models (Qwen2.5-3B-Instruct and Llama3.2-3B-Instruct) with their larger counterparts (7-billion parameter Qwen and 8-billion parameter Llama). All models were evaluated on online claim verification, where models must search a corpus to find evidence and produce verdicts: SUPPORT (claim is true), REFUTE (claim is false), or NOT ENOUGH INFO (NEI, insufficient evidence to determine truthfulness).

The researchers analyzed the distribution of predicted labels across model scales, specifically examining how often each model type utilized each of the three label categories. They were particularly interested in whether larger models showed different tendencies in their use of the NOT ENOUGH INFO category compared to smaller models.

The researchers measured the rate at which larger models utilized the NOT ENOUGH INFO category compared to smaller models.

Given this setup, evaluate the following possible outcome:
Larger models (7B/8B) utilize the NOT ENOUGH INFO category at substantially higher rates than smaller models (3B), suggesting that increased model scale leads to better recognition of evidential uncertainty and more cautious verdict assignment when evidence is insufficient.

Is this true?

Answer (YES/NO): NO